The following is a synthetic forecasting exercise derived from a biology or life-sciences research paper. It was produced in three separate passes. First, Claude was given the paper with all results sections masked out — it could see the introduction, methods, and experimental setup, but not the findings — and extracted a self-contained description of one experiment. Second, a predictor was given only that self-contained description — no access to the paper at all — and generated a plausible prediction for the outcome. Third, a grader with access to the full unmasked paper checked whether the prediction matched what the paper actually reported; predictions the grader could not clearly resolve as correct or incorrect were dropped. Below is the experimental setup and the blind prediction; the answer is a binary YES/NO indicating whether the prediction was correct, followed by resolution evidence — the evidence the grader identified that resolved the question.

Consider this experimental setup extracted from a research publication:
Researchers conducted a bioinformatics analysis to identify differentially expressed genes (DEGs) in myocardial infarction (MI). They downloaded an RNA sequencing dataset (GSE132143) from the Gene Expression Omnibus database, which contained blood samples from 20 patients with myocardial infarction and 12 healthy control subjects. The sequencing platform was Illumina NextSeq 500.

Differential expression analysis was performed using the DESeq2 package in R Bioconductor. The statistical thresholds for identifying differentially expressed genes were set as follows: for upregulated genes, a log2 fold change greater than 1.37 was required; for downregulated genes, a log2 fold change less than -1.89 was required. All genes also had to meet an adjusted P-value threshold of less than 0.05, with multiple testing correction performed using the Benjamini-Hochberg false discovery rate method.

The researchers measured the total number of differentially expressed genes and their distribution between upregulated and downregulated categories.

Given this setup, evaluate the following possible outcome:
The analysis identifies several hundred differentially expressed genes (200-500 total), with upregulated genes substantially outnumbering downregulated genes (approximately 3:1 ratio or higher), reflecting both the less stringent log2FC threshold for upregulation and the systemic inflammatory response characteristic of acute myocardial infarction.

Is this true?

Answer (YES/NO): NO